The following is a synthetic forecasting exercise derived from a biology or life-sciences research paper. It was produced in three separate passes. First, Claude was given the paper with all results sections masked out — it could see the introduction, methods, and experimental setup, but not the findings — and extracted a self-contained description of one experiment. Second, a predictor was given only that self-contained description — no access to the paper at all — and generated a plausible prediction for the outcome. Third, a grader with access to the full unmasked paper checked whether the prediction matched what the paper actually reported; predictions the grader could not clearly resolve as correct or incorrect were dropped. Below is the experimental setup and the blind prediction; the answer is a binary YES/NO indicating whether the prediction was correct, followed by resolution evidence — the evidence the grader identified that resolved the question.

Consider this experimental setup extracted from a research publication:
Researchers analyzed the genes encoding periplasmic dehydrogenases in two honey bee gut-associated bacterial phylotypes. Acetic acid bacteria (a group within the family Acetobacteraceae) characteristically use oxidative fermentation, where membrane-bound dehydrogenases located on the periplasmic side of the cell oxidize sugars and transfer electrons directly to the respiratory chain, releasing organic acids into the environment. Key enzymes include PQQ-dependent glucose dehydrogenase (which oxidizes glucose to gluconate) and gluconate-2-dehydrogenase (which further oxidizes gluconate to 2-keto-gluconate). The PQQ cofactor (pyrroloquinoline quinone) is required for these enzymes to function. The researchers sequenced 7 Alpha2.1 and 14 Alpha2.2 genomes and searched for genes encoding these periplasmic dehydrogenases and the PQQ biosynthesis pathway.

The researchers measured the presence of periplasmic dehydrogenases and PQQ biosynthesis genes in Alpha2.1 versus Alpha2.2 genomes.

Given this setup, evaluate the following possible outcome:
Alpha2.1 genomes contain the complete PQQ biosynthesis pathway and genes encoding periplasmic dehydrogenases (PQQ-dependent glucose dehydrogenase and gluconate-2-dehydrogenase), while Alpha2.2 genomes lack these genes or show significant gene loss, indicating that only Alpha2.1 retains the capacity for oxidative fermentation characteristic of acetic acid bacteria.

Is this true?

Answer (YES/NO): NO